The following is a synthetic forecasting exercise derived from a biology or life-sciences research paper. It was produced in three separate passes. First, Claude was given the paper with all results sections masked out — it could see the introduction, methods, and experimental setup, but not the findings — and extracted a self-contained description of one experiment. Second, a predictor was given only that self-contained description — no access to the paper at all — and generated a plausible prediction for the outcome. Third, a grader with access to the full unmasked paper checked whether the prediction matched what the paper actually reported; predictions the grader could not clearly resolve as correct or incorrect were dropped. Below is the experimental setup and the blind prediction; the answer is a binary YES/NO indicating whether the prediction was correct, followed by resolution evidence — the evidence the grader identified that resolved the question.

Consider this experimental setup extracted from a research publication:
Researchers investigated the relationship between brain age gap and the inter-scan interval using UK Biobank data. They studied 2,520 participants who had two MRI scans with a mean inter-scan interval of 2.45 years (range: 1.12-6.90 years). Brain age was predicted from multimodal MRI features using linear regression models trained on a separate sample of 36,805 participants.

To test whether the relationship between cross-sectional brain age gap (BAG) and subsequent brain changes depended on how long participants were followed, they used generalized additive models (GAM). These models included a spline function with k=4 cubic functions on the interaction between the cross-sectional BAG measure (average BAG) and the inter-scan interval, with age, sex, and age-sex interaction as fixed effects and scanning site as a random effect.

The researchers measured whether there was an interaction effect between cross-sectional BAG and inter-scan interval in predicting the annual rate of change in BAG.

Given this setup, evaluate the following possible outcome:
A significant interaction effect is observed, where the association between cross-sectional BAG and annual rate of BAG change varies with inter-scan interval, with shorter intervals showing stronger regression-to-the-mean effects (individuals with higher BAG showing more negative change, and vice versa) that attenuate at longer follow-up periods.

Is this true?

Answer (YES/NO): NO